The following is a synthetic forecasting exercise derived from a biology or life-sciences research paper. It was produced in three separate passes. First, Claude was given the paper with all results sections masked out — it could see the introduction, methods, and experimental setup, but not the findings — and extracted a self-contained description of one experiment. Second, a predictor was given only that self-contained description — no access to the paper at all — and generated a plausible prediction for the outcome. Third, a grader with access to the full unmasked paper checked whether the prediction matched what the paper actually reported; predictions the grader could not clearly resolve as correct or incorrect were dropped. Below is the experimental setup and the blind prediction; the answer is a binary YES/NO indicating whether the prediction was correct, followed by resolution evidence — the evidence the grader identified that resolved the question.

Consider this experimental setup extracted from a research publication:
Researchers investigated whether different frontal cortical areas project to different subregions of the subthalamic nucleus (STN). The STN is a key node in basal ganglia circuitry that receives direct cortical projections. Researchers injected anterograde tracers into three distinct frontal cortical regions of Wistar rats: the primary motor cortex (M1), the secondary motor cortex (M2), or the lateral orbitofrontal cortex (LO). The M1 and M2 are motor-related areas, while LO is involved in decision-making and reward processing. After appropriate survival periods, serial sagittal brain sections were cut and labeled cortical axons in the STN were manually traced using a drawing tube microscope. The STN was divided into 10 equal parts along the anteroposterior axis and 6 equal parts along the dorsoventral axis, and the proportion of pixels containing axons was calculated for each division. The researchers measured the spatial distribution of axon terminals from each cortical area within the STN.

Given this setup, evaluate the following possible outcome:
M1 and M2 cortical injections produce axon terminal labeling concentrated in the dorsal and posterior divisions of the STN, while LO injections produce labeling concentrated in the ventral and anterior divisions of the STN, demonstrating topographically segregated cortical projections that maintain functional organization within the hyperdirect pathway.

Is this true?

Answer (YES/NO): NO